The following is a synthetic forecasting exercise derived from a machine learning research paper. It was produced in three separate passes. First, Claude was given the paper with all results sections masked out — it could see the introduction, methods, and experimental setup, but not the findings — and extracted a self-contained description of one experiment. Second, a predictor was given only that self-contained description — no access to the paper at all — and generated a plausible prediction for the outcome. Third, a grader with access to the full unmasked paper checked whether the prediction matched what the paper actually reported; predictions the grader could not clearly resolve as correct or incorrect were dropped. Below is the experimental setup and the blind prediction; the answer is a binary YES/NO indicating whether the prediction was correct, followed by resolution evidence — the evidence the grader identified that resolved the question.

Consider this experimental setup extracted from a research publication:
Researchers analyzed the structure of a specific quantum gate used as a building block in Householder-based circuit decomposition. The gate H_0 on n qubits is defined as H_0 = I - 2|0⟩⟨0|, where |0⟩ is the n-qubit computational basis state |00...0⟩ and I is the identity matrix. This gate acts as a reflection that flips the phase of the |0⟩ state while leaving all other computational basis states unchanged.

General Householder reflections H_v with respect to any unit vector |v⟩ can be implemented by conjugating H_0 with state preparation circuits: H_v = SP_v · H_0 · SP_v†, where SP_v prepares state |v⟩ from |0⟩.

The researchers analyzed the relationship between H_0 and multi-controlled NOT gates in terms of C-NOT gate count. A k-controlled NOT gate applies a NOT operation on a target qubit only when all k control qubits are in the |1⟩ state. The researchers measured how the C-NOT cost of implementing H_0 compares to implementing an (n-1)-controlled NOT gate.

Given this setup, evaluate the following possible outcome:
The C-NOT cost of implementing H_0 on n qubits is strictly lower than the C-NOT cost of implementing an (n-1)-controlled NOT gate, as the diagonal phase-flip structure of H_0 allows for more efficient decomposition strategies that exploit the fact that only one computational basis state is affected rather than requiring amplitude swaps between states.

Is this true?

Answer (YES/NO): NO